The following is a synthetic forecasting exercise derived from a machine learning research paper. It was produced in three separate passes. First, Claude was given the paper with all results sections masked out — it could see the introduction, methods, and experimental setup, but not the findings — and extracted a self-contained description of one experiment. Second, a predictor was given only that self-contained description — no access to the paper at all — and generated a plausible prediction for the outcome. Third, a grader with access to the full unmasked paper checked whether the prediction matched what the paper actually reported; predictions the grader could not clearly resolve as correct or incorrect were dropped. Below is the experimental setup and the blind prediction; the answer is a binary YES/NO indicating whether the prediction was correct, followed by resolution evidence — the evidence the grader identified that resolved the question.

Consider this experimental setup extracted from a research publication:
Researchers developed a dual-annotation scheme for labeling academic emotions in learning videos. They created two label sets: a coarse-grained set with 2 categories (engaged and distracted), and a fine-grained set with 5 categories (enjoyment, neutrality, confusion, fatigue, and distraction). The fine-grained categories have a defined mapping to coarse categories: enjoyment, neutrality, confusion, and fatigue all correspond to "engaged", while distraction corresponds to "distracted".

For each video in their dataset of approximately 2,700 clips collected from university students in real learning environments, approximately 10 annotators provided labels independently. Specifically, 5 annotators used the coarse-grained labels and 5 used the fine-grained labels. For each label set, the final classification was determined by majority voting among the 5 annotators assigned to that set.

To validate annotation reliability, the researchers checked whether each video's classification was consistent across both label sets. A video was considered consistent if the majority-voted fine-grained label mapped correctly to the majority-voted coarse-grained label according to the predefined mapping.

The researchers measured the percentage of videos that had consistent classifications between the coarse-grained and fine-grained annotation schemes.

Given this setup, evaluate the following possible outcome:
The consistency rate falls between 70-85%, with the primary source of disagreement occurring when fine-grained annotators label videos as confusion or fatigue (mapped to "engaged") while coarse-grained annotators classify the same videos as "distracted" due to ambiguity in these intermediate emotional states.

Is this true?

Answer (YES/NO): NO